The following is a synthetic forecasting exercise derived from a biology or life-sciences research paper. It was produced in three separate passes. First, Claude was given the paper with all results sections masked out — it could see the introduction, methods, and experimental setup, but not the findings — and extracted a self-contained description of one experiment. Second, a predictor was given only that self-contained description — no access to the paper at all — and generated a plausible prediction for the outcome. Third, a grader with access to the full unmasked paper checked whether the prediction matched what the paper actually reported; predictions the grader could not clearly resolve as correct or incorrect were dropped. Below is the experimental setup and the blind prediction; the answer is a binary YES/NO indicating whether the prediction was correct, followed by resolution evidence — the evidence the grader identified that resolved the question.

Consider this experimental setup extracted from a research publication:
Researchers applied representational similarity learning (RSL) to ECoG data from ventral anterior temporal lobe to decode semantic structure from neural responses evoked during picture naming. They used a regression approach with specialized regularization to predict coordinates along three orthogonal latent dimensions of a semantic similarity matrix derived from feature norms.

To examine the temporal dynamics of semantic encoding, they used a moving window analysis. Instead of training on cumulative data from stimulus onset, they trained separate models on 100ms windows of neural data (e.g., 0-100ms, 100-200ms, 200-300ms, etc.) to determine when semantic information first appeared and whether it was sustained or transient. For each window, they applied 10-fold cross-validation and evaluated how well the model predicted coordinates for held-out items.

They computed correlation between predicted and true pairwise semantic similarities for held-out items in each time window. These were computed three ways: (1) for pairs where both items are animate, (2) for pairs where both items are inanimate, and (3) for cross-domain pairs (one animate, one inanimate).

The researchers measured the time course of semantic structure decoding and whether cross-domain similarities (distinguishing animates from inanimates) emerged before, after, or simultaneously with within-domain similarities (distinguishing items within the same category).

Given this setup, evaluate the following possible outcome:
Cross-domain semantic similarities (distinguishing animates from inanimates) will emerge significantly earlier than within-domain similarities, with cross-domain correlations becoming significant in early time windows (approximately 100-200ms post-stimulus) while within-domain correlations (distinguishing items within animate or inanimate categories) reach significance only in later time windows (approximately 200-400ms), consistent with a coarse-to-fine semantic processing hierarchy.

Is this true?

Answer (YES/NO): NO